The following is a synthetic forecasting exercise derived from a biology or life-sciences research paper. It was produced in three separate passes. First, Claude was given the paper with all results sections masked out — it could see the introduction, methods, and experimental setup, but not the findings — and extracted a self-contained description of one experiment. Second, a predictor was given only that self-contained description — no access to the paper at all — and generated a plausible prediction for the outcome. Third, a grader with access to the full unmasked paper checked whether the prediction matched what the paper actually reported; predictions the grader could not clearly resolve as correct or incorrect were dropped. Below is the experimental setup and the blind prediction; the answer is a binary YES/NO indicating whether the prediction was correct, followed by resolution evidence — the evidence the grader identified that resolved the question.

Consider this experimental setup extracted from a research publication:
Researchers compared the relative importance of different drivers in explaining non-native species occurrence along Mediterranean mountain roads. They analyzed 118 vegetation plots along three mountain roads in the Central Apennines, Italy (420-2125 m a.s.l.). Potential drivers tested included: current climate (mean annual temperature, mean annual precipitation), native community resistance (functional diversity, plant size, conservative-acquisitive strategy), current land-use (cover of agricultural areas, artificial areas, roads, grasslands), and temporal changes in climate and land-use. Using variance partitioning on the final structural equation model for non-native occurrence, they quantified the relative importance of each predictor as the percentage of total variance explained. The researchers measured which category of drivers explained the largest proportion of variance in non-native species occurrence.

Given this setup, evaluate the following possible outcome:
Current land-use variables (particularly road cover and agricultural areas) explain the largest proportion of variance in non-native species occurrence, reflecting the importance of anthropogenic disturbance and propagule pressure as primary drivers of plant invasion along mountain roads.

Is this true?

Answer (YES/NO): NO